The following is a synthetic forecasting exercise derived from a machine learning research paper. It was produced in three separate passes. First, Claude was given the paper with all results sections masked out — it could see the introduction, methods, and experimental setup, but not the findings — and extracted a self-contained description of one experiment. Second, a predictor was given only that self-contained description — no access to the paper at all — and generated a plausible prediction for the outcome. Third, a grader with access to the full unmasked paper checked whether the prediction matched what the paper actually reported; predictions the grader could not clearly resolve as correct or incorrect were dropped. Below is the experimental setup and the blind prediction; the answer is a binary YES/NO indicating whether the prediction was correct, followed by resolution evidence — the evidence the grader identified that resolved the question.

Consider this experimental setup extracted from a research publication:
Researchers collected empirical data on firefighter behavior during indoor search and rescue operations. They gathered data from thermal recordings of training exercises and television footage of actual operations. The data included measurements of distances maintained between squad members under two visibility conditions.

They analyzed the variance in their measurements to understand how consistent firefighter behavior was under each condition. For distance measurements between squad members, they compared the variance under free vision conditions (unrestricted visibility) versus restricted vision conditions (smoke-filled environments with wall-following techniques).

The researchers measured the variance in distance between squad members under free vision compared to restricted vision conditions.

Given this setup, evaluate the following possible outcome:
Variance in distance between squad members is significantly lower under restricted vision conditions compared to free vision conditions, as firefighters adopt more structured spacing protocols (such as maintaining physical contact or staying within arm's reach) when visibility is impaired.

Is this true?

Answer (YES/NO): YES